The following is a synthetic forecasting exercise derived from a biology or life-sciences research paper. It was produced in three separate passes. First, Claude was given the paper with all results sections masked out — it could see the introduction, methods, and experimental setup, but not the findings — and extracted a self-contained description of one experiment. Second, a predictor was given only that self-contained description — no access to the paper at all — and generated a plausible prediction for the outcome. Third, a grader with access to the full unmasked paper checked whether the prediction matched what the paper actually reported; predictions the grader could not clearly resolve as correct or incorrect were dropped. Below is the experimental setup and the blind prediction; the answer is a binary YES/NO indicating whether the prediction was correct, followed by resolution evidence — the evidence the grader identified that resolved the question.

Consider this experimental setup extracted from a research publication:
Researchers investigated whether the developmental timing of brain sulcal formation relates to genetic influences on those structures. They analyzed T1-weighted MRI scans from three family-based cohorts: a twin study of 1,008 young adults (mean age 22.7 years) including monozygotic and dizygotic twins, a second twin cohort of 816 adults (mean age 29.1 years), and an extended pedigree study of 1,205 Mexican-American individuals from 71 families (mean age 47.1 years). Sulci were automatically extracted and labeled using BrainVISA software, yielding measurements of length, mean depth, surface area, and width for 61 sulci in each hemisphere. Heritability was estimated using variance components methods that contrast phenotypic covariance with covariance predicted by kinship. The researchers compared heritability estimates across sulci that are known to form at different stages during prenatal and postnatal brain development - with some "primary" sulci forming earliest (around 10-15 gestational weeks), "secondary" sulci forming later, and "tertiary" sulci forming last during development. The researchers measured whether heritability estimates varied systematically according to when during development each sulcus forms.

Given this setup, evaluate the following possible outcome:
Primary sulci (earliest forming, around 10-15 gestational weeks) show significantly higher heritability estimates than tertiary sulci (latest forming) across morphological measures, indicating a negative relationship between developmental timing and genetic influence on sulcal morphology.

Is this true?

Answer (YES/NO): YES